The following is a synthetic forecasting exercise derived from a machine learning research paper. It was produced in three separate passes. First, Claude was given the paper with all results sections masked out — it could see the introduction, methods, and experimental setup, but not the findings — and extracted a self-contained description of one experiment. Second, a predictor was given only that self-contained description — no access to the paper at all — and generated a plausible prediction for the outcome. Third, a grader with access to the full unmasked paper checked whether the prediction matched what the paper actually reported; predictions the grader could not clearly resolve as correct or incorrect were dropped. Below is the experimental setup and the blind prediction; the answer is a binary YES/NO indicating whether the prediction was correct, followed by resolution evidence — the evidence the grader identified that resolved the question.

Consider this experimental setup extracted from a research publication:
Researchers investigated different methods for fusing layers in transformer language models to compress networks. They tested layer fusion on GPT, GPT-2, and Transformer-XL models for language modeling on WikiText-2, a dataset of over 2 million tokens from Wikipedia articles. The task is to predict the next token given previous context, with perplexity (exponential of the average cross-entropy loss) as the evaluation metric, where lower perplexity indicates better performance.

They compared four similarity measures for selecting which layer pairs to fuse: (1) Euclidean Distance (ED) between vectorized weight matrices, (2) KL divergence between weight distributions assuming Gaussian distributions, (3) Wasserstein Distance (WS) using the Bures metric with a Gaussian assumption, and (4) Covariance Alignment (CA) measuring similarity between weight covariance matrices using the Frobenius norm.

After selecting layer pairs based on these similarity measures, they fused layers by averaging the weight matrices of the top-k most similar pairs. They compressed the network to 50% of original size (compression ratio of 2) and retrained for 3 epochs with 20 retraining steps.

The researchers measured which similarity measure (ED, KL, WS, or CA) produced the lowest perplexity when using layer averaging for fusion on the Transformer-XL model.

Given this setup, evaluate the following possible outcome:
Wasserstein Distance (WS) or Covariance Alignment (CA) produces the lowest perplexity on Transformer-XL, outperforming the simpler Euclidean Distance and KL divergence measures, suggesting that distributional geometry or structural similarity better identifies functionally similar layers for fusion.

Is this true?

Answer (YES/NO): YES